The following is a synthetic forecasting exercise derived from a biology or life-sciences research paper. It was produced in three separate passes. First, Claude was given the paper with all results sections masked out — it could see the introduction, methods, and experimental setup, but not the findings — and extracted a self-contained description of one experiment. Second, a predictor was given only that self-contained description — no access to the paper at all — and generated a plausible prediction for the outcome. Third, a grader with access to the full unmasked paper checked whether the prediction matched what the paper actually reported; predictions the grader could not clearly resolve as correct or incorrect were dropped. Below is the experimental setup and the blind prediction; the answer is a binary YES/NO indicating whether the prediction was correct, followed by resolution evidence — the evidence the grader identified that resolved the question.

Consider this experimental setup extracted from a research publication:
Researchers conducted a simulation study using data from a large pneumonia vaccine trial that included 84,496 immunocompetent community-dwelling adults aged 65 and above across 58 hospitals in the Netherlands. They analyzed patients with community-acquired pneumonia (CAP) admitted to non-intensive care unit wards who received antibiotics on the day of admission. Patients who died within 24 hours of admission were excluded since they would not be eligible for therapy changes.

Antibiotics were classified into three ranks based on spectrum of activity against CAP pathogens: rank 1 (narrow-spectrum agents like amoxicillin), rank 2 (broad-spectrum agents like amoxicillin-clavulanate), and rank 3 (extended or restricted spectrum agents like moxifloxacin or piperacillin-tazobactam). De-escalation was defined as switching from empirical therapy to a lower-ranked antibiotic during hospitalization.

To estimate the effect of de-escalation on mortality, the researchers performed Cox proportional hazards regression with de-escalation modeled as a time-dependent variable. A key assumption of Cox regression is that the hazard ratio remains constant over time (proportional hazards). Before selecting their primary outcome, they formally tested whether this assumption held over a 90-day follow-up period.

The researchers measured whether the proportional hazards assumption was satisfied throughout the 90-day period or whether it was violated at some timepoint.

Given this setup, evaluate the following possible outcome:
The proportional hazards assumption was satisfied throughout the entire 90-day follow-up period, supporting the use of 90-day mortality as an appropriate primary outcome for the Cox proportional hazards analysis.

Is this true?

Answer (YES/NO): NO